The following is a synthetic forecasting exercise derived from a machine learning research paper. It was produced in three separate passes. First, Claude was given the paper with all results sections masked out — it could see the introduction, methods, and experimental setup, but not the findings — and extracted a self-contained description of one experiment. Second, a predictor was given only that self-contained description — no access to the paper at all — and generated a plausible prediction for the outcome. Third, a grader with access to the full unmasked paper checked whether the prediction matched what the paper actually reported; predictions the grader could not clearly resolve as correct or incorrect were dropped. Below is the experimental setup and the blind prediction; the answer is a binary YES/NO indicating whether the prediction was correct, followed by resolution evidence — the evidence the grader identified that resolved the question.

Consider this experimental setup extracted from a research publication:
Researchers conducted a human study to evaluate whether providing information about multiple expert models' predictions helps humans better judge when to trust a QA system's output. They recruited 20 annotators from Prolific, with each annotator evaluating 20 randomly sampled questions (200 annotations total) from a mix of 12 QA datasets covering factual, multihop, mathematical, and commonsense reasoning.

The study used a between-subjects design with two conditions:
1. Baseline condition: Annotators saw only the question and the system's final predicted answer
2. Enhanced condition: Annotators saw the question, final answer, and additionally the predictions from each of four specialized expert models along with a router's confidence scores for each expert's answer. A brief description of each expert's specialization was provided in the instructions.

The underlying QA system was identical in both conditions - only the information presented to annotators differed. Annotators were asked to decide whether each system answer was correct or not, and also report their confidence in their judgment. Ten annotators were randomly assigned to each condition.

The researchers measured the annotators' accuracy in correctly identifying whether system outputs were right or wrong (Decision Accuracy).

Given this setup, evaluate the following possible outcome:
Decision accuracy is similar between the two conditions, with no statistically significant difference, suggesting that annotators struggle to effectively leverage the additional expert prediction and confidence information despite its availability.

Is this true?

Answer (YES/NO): NO